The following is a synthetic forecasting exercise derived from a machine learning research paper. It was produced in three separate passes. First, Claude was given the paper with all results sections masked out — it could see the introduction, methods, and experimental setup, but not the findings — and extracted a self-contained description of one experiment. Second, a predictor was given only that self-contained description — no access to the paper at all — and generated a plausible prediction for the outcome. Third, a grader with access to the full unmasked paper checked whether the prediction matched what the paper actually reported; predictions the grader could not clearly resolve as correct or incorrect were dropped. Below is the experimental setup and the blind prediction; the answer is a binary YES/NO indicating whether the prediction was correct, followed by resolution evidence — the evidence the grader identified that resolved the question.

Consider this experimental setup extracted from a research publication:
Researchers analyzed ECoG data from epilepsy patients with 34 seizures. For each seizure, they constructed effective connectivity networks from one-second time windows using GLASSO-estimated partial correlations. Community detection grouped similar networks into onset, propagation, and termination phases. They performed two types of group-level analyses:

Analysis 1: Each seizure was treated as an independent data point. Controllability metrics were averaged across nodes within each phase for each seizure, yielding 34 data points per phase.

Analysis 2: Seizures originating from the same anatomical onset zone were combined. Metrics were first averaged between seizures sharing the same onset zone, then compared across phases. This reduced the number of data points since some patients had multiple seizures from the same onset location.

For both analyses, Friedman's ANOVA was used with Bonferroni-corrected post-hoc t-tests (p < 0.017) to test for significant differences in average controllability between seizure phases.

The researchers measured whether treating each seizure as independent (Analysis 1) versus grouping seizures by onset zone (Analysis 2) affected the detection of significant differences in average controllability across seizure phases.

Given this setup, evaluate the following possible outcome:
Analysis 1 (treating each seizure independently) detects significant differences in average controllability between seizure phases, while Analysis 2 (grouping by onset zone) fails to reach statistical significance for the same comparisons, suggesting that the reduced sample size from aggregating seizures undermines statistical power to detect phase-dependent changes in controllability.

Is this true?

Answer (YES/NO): YES